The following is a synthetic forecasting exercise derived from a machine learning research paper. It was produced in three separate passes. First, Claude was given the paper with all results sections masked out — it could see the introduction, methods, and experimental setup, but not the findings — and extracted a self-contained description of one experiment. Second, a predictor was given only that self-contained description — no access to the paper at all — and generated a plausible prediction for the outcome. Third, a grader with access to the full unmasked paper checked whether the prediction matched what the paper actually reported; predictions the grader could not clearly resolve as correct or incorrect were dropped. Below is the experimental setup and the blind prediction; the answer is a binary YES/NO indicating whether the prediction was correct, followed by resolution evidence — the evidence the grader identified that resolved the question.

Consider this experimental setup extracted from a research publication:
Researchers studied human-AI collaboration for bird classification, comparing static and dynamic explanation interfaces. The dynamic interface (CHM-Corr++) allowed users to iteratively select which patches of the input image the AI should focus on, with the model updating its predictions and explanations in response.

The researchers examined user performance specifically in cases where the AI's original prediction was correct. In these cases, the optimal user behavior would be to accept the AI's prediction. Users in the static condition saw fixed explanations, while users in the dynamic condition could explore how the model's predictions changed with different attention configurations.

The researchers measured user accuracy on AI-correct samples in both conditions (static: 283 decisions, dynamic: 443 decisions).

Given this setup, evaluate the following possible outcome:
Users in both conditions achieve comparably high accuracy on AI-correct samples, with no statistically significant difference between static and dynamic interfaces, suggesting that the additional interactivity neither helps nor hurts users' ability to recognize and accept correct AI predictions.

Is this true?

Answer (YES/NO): YES